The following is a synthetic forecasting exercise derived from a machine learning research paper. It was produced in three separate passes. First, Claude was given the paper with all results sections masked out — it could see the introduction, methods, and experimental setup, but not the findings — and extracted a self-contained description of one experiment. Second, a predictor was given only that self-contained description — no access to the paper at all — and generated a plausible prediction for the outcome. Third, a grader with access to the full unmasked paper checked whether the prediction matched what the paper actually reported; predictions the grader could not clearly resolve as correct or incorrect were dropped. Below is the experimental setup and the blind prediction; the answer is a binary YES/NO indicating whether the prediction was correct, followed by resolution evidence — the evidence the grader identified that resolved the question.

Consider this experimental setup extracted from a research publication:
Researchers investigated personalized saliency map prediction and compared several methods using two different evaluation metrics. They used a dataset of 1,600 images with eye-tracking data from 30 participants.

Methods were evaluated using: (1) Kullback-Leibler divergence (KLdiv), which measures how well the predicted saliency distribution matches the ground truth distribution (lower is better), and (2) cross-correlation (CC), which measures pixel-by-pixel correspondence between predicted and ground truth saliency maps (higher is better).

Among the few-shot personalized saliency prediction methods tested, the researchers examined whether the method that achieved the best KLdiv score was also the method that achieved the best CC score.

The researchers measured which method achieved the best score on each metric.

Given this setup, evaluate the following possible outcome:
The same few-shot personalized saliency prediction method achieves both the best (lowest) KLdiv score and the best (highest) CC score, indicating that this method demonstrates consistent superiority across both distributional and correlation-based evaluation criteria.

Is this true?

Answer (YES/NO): NO